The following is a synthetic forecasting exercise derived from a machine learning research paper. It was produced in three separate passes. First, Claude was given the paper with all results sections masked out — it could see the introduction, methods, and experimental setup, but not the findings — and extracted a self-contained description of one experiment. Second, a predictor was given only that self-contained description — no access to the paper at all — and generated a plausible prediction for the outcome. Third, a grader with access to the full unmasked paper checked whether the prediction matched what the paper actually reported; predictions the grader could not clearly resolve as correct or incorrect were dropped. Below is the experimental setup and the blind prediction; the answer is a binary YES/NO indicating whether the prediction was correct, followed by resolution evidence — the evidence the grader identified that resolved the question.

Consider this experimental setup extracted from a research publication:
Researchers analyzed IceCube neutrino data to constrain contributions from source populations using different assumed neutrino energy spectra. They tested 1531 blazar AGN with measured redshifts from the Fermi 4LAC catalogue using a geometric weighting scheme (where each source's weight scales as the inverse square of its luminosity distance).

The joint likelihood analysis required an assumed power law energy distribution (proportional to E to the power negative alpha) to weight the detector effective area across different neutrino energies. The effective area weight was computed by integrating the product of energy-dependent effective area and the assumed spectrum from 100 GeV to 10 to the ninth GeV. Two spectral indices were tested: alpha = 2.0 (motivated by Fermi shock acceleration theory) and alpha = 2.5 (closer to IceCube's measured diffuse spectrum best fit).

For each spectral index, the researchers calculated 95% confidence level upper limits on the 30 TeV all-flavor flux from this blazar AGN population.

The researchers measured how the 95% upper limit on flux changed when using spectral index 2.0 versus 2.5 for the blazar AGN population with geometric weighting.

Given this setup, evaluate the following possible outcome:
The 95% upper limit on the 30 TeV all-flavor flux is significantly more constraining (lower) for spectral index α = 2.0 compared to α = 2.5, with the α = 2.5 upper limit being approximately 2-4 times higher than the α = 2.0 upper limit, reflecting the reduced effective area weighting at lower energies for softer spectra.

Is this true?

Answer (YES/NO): NO